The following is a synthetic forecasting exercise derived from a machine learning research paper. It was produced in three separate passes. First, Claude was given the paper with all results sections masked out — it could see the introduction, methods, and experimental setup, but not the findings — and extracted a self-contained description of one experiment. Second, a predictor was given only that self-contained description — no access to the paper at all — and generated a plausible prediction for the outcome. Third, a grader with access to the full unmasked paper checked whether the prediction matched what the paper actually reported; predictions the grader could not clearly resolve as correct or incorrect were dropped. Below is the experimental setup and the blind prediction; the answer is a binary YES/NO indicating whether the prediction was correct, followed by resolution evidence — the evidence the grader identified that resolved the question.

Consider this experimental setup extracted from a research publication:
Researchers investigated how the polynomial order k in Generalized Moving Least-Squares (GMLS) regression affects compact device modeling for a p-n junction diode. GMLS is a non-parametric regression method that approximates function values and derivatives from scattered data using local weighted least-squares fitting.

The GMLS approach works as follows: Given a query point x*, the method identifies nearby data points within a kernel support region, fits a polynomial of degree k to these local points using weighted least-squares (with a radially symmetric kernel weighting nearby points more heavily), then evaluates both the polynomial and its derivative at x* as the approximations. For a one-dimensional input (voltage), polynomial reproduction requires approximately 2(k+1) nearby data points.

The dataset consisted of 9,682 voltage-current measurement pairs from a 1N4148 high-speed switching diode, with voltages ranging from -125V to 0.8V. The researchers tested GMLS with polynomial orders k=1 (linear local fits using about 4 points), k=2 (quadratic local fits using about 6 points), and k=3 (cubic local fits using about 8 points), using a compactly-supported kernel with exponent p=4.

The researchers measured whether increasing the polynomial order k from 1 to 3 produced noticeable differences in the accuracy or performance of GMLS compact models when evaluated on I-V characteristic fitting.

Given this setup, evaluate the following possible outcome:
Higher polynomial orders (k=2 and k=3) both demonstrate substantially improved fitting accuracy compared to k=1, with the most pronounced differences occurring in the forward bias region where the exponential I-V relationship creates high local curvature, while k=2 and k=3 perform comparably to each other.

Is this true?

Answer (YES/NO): NO